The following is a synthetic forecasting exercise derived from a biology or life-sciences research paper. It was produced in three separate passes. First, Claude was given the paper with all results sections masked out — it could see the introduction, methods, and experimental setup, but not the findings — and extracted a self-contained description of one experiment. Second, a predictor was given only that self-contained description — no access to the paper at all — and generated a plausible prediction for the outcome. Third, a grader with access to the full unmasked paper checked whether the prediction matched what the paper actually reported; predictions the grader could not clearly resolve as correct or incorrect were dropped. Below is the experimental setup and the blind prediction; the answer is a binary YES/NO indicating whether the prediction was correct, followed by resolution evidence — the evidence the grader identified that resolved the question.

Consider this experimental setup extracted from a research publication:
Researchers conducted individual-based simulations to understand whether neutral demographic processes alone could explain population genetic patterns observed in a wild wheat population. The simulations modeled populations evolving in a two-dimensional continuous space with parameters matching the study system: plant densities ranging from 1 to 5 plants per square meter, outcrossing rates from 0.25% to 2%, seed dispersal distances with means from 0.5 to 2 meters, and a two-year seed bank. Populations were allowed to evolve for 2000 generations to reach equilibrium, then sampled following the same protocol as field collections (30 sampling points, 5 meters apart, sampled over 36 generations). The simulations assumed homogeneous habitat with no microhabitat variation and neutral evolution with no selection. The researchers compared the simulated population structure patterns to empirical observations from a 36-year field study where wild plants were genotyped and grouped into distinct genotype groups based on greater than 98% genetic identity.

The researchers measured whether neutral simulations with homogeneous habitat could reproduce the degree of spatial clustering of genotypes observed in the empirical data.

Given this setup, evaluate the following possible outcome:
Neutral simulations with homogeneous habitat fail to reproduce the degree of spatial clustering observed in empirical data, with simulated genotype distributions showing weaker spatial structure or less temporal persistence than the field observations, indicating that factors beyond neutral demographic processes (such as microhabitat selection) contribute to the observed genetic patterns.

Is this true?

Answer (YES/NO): YES